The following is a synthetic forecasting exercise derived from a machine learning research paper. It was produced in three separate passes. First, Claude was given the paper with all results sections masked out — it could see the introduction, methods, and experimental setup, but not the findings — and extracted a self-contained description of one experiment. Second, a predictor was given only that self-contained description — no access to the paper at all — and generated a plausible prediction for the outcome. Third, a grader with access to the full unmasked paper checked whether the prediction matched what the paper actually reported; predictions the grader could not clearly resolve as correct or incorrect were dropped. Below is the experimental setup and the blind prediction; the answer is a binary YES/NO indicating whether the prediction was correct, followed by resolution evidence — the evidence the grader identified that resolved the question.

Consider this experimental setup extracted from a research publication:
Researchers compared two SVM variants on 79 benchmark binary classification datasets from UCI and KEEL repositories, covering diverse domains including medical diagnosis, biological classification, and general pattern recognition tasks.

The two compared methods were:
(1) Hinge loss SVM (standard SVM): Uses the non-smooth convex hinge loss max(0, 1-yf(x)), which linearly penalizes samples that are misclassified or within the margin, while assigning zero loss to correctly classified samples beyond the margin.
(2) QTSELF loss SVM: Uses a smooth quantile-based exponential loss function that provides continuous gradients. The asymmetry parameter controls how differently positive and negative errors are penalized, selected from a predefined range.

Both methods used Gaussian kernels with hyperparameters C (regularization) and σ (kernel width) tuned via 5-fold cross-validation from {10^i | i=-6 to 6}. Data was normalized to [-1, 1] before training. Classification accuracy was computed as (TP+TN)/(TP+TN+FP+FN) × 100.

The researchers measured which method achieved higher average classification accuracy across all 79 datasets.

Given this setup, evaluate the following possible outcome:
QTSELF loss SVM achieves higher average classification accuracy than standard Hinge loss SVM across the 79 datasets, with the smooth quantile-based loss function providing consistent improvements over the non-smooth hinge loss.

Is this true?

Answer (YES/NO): NO